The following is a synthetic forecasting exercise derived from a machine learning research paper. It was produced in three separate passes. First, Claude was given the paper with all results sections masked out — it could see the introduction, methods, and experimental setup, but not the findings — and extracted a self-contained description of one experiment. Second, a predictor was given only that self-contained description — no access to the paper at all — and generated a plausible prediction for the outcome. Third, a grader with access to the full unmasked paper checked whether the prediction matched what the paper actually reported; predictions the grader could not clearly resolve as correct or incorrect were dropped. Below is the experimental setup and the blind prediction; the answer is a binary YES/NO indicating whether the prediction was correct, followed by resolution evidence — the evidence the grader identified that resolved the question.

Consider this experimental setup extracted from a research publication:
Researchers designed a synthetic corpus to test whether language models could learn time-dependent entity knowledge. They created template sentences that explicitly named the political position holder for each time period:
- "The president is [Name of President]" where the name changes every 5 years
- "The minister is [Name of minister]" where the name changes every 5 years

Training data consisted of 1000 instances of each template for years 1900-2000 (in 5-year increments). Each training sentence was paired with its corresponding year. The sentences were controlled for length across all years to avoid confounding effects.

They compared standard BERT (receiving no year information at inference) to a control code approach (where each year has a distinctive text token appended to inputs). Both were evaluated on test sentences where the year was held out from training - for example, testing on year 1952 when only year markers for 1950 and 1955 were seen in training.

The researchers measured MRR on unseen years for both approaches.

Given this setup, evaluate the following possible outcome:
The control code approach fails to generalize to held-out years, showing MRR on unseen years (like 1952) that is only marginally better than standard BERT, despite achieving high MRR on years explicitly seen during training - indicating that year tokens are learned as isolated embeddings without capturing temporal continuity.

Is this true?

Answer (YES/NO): YES